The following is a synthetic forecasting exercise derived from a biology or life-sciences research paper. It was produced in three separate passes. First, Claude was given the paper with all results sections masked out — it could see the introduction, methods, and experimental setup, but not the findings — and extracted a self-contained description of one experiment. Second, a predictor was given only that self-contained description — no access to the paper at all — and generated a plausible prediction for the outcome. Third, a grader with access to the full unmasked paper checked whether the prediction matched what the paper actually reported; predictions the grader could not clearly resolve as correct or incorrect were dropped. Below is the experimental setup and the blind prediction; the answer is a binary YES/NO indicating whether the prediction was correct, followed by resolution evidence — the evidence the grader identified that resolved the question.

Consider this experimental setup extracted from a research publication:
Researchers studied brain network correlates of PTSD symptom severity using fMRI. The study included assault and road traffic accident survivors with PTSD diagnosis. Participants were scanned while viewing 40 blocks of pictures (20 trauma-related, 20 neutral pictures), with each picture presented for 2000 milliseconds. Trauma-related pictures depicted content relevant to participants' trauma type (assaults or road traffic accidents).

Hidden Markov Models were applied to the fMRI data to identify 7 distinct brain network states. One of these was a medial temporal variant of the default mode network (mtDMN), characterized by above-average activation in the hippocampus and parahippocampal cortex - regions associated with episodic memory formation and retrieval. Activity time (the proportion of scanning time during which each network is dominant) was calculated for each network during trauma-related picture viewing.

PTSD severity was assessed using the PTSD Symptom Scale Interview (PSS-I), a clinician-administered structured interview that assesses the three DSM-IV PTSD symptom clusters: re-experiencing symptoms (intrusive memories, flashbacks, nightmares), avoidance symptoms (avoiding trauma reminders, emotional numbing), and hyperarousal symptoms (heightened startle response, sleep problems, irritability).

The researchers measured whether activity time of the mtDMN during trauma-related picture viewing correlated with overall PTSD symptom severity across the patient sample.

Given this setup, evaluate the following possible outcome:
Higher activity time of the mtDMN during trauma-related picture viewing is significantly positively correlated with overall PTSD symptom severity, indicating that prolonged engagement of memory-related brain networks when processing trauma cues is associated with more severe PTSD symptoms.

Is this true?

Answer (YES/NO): NO